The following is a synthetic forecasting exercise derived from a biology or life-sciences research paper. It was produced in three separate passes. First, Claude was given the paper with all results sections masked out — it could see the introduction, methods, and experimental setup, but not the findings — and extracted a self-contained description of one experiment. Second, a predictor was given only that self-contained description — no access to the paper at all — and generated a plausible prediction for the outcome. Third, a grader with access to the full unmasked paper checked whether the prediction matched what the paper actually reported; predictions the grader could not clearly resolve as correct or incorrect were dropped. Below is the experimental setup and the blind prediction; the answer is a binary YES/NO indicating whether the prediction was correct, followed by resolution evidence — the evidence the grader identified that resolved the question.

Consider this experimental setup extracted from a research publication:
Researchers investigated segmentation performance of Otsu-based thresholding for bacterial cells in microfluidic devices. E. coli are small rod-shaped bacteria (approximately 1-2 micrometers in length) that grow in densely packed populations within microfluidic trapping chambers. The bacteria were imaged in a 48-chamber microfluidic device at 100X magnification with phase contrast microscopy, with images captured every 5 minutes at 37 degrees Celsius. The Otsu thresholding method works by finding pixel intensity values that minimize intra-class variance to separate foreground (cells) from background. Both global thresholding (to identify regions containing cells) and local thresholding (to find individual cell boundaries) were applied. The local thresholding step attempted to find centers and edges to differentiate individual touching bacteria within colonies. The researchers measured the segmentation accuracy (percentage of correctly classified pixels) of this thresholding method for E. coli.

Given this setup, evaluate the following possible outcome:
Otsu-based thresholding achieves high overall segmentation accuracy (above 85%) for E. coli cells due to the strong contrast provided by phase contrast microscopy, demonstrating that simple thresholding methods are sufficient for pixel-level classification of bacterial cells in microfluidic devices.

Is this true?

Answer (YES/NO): NO